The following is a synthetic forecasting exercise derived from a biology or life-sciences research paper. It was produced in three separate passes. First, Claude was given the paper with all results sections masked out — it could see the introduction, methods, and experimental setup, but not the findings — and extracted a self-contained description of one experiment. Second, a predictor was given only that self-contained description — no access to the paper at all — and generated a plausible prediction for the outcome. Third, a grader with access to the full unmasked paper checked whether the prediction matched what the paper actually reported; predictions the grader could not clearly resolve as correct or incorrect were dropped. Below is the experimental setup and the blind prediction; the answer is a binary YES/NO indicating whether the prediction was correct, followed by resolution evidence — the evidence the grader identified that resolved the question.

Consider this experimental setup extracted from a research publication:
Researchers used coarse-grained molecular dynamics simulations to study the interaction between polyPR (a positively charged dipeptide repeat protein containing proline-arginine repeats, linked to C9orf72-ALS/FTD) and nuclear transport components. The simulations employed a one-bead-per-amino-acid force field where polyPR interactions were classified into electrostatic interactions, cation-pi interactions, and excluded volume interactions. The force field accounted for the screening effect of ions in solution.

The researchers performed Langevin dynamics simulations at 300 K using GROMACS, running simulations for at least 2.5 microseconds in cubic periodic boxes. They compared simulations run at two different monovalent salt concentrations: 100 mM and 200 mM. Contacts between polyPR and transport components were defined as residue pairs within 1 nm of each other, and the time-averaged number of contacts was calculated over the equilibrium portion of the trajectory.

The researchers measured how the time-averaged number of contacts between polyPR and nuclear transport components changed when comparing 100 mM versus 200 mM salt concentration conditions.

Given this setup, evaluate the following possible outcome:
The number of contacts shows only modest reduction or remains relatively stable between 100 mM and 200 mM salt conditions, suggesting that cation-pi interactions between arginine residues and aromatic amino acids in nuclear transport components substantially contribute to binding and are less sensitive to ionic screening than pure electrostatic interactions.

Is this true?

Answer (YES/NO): NO